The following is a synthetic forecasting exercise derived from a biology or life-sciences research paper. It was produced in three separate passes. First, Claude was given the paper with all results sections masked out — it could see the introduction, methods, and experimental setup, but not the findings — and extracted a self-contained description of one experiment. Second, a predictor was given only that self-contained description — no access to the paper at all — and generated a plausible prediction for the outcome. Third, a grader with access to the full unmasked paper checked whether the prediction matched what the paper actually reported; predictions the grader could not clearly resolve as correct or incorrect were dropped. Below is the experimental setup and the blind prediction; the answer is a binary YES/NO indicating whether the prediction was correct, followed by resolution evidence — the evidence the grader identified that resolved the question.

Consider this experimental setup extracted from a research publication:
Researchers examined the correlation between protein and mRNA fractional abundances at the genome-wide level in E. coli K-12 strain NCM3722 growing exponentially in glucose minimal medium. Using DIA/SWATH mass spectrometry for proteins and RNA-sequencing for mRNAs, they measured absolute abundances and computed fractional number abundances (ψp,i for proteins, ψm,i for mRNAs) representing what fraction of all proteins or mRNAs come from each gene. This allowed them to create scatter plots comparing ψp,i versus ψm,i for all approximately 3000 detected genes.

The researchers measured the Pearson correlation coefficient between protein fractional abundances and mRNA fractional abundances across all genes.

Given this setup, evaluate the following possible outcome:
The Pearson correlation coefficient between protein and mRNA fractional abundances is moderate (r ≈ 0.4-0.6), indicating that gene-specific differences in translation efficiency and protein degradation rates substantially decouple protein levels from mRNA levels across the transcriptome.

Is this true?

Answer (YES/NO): NO